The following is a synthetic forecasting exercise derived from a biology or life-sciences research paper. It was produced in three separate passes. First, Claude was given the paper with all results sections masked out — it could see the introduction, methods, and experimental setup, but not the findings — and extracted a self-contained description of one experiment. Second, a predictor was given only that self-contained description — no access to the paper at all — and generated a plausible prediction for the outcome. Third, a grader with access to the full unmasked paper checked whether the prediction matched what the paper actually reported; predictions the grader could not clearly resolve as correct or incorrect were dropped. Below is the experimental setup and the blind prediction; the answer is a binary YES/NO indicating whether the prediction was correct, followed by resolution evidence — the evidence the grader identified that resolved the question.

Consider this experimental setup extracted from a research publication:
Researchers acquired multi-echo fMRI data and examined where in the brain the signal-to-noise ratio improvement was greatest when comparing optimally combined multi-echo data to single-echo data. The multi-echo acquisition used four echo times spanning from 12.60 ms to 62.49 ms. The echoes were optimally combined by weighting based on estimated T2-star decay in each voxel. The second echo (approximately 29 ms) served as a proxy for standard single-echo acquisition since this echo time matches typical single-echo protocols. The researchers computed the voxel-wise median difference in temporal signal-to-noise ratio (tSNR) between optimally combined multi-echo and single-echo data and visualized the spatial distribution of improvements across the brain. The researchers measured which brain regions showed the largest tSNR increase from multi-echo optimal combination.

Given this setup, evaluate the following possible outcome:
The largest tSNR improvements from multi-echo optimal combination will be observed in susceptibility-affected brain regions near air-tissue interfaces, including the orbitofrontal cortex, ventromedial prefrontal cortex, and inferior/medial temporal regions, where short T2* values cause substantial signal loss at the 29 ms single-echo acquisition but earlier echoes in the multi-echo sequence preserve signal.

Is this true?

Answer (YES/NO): YES